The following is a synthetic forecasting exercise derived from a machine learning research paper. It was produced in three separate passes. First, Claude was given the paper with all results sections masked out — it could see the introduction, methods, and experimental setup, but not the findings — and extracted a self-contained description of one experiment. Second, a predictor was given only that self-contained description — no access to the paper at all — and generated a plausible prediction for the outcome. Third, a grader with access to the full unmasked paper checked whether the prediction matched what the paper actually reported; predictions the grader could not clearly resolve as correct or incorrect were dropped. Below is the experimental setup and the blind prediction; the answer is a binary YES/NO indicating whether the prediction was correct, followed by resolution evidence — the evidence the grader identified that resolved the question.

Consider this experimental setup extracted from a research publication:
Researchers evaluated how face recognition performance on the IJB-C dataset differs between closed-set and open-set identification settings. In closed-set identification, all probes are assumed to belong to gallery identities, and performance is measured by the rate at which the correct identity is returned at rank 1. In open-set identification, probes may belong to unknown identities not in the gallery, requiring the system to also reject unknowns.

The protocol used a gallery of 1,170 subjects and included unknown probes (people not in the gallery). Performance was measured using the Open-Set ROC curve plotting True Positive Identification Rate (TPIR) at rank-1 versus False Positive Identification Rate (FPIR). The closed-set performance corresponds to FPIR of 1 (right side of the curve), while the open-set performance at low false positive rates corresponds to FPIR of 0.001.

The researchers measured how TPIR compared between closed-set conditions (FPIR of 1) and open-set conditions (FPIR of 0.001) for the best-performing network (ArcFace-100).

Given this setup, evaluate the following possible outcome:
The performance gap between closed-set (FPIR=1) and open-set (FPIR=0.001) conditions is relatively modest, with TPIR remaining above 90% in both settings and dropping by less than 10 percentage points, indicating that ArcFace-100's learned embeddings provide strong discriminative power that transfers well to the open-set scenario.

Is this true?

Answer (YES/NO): NO